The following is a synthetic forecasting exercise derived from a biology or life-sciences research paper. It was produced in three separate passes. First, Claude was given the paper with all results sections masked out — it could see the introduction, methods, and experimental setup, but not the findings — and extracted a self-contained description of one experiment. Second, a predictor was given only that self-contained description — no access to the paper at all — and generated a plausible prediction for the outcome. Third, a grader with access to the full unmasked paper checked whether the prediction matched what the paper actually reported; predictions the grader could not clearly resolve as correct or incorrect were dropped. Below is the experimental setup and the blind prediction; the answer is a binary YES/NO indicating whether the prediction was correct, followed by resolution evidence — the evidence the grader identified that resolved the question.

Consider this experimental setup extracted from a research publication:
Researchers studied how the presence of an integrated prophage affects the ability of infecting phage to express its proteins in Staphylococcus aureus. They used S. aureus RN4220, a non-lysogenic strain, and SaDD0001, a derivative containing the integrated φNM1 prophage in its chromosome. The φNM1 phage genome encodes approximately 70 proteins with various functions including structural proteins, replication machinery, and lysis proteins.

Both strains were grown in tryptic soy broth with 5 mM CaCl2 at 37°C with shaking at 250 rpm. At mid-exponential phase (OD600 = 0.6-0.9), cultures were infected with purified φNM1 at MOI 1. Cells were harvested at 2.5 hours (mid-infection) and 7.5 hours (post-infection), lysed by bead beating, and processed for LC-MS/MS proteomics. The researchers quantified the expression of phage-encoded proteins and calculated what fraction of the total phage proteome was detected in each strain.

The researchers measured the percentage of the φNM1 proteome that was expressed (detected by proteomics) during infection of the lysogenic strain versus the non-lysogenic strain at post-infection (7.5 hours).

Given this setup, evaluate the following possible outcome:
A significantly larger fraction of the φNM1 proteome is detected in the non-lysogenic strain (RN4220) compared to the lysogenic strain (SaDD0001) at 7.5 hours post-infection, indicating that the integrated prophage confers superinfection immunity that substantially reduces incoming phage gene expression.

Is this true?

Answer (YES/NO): YES